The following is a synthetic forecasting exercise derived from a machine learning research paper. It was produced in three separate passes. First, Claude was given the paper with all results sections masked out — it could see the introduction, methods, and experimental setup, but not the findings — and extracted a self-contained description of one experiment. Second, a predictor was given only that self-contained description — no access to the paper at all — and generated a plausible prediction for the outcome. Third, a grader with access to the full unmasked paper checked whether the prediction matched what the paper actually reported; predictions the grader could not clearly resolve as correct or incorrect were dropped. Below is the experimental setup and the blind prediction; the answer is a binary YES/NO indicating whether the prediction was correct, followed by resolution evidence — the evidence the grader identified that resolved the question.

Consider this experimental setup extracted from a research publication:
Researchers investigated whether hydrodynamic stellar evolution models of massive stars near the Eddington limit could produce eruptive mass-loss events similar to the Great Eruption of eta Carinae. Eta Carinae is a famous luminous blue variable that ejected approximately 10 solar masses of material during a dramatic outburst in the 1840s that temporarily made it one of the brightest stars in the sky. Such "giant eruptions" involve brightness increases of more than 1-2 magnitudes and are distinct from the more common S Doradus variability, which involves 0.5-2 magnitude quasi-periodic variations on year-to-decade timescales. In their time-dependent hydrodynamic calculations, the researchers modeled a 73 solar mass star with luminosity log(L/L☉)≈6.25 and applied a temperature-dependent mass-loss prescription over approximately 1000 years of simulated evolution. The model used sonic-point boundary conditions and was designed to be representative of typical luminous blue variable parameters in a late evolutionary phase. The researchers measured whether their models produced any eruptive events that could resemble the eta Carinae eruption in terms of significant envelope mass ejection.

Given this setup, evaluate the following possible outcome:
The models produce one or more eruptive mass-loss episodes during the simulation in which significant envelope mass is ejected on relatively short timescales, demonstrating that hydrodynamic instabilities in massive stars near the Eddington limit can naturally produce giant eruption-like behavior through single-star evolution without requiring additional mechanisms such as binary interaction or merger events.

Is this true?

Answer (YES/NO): NO